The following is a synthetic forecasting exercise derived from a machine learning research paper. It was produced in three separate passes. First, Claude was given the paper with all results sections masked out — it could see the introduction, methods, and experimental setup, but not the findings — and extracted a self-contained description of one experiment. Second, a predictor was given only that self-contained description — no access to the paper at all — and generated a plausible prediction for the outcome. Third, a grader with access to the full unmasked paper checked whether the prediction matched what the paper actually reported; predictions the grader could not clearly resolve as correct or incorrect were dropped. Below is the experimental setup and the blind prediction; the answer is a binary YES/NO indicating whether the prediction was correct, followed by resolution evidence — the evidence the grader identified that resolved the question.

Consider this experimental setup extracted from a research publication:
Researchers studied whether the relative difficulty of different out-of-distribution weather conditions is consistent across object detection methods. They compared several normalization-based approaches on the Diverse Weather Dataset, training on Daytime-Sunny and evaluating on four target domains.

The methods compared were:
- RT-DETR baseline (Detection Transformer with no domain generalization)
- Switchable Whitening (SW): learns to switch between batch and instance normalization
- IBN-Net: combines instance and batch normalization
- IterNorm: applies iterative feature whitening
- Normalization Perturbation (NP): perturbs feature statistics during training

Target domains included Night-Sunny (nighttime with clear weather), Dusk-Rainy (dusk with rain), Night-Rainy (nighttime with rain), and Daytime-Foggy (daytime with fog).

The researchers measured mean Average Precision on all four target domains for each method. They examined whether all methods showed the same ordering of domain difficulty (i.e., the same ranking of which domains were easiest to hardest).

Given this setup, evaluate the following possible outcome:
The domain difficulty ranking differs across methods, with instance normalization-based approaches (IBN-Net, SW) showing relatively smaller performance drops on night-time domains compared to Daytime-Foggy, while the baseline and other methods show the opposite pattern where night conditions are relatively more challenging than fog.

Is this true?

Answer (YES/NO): NO